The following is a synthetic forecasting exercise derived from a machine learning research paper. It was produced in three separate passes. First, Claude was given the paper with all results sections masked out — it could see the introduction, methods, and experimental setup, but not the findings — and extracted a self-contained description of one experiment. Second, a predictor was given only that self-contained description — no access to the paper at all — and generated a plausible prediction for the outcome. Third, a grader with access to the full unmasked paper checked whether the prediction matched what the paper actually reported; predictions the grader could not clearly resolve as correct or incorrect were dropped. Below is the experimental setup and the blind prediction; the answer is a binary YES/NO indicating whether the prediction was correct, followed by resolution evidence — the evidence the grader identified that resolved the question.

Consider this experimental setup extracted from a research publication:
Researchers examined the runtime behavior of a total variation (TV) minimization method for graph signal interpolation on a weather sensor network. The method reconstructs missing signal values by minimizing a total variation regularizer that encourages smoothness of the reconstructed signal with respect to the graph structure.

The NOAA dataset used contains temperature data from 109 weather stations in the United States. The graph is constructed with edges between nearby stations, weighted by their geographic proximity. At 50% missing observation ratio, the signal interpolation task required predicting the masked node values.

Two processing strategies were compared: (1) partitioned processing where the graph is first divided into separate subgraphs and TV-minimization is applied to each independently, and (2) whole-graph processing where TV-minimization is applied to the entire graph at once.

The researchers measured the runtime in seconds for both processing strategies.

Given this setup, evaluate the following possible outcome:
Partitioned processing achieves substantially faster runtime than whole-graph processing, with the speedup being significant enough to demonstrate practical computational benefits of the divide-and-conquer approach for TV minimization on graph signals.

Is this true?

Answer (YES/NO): NO